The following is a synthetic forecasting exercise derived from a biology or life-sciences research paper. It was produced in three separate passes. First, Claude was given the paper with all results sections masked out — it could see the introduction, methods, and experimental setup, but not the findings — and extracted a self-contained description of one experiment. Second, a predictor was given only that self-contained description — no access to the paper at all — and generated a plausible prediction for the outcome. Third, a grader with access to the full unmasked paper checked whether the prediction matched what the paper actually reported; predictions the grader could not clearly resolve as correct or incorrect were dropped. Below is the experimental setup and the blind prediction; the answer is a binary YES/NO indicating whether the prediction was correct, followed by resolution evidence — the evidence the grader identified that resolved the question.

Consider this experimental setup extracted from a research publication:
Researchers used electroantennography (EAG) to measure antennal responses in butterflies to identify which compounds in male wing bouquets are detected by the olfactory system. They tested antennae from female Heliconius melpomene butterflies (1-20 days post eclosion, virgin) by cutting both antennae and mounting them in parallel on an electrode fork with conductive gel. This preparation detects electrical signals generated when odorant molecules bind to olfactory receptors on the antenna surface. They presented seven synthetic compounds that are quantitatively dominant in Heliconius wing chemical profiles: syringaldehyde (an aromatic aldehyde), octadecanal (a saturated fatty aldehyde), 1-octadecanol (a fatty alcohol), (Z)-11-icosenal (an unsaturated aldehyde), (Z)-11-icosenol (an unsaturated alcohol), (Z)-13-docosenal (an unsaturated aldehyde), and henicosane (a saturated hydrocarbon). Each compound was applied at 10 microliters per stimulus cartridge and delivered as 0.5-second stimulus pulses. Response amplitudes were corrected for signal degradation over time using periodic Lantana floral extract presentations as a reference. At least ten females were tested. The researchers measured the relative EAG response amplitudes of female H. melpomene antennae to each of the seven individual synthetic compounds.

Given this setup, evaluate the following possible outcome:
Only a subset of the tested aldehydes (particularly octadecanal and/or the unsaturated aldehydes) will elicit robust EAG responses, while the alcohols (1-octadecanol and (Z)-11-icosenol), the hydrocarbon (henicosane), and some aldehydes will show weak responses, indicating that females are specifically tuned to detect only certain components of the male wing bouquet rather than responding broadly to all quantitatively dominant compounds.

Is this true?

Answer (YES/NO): YES